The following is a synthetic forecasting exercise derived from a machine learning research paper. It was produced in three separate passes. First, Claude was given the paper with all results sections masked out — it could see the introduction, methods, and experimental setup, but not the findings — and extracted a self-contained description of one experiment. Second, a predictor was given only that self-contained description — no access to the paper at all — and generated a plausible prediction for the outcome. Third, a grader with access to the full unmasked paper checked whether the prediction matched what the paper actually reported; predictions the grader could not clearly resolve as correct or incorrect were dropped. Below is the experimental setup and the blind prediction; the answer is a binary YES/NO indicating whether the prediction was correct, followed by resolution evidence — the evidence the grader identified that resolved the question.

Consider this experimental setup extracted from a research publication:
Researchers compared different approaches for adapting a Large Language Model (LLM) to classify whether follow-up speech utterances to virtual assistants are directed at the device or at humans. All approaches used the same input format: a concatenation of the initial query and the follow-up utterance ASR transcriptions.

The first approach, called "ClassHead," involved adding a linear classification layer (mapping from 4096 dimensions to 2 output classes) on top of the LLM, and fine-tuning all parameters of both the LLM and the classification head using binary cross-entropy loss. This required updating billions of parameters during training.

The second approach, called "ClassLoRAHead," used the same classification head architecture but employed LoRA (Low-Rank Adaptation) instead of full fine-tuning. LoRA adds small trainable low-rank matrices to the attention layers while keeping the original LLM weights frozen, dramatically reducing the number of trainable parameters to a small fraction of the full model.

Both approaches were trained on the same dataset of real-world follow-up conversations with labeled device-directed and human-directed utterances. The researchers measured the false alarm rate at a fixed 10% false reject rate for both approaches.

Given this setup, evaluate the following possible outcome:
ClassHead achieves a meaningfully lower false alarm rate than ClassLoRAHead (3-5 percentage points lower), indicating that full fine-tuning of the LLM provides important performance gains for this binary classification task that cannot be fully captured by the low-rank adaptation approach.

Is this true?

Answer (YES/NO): NO